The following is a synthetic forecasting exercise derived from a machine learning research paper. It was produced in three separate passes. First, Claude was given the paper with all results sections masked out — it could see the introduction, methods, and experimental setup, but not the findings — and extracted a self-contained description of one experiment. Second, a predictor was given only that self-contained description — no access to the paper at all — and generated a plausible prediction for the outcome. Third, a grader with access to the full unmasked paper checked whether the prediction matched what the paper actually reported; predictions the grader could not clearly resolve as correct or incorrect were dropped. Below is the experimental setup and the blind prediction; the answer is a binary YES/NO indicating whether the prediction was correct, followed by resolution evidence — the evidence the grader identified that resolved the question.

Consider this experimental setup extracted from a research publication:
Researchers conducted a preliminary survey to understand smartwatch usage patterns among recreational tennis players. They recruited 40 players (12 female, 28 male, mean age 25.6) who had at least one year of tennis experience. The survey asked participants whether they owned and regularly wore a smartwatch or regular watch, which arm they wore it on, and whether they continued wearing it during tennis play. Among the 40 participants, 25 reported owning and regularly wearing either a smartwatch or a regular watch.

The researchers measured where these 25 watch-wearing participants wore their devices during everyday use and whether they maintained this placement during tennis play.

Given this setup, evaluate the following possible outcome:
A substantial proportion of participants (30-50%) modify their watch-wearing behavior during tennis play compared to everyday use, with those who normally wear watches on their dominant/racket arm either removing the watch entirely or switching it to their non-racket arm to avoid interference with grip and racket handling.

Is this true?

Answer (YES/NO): NO